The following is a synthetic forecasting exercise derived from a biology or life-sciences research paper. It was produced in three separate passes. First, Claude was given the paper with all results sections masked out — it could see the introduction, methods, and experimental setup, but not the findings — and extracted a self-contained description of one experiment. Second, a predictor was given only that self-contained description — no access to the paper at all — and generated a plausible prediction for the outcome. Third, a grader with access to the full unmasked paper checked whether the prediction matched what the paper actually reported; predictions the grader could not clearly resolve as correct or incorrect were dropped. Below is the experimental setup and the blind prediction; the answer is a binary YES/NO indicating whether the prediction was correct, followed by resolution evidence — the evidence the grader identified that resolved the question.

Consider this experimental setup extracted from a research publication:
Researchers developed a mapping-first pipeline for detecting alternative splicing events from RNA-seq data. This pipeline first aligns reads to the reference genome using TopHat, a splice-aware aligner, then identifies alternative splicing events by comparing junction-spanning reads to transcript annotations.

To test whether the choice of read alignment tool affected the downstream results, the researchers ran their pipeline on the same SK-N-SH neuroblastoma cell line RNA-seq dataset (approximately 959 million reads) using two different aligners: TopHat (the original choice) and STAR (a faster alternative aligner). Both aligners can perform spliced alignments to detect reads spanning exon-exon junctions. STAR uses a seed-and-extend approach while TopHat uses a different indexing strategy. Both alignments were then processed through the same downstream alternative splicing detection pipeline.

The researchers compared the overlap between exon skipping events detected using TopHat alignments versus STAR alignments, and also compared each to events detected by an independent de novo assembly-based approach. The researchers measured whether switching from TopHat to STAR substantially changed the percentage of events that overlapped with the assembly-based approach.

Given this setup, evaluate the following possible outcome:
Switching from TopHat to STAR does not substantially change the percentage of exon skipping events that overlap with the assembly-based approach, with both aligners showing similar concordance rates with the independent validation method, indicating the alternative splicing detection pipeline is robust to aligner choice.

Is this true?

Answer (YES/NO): YES